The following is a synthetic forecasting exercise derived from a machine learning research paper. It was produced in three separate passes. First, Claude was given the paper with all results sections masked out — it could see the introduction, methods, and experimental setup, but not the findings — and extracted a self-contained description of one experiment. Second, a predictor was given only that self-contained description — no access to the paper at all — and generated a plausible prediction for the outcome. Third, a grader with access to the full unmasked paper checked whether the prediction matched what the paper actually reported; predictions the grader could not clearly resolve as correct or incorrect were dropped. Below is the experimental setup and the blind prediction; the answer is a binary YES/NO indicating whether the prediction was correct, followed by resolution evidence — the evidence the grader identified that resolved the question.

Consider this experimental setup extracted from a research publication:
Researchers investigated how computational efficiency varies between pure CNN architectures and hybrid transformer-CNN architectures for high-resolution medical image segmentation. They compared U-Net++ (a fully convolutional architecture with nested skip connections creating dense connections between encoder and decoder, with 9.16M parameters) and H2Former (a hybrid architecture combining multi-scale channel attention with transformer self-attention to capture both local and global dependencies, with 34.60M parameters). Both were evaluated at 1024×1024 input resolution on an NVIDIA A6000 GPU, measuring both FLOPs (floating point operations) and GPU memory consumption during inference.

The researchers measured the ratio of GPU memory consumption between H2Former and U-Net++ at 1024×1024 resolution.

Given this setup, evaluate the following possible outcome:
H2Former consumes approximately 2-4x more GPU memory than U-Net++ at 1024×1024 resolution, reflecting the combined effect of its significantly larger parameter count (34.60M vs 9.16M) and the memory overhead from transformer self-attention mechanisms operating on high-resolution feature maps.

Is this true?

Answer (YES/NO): YES